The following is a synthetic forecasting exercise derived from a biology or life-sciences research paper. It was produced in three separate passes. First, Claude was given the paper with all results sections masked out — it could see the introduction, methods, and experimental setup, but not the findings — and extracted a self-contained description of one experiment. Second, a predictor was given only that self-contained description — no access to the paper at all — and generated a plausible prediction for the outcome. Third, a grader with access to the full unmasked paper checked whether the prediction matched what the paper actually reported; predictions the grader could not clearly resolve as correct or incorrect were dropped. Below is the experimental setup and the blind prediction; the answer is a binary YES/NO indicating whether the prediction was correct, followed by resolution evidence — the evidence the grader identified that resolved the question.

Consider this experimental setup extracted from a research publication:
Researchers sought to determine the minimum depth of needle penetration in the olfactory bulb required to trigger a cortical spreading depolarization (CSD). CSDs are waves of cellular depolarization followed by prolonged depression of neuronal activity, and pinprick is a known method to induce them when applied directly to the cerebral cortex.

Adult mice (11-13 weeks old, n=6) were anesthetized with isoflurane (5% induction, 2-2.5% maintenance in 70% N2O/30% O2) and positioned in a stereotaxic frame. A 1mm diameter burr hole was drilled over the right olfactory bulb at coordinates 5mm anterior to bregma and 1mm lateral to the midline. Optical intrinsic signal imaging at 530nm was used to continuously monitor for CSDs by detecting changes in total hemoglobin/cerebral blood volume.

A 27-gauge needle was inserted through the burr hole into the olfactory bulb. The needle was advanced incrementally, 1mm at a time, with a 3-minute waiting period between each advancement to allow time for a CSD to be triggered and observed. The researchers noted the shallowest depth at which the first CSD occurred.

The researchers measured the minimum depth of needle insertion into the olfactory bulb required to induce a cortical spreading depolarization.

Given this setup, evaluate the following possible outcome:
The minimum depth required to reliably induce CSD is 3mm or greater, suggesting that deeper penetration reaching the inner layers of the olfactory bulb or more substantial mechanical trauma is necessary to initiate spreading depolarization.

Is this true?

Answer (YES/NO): NO